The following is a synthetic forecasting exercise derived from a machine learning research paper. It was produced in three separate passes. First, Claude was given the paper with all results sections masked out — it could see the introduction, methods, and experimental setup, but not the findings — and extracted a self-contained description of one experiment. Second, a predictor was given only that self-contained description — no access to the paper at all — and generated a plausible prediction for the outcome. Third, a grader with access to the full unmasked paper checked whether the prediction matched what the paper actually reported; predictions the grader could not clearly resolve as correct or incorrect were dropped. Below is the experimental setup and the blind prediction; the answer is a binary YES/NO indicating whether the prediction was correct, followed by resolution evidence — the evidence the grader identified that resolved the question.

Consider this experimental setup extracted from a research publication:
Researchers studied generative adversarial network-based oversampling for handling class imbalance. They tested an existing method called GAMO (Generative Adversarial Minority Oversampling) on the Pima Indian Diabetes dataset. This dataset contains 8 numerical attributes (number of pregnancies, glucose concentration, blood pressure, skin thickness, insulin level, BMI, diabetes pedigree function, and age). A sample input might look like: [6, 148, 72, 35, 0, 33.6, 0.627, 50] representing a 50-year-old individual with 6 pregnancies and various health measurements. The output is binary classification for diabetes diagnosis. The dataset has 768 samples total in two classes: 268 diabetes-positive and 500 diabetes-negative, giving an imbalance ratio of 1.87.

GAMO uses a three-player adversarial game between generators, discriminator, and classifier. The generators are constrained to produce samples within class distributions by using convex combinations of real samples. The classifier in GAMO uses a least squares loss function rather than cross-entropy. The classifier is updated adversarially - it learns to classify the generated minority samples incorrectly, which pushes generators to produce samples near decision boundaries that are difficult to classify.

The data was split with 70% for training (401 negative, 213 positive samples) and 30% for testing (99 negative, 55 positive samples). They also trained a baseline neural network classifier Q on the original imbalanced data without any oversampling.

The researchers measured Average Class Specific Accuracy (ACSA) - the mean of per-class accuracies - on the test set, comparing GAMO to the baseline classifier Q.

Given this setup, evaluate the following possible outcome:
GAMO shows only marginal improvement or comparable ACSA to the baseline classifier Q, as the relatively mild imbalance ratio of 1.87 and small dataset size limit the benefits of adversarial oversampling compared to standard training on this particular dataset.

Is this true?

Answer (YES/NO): NO